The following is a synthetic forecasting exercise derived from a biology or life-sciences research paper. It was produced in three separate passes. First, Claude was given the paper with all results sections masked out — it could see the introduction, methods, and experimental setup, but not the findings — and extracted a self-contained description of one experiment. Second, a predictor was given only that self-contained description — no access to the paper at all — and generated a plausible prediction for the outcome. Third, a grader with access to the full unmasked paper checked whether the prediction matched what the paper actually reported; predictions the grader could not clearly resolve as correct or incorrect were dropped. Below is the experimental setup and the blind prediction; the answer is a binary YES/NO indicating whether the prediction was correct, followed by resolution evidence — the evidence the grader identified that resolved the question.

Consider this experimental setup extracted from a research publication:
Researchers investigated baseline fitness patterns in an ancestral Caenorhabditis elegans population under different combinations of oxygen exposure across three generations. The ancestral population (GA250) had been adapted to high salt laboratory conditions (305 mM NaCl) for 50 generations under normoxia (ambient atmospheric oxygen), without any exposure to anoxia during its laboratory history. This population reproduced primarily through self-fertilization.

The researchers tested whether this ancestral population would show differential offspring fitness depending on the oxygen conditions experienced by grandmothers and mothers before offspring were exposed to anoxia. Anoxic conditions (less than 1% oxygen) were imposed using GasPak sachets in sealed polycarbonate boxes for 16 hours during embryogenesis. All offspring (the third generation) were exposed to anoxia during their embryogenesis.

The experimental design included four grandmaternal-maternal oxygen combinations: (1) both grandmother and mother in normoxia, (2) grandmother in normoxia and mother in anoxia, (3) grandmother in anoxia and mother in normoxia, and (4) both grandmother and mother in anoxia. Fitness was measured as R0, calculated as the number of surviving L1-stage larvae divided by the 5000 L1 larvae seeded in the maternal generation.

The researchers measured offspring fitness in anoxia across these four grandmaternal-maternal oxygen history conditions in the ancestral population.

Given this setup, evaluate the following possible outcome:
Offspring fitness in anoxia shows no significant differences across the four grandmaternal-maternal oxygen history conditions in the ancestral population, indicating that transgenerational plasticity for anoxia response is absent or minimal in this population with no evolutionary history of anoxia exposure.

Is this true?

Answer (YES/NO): NO